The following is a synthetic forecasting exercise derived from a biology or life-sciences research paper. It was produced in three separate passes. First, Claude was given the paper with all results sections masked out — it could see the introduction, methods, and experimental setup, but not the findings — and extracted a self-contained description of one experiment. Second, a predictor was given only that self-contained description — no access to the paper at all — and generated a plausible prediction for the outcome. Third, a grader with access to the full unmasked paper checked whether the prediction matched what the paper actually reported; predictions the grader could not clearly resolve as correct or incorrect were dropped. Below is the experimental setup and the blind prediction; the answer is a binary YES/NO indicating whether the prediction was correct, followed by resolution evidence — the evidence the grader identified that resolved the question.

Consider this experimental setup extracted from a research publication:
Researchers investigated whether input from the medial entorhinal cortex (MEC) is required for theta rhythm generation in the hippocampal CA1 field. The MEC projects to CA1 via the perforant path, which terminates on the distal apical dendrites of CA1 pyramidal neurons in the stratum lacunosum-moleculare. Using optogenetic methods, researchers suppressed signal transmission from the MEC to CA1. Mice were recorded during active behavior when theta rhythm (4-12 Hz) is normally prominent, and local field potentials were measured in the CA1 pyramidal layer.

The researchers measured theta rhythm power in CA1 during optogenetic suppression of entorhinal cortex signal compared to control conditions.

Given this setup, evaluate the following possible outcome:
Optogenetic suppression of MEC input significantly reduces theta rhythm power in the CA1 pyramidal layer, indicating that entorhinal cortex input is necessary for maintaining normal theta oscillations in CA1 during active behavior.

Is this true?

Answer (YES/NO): NO